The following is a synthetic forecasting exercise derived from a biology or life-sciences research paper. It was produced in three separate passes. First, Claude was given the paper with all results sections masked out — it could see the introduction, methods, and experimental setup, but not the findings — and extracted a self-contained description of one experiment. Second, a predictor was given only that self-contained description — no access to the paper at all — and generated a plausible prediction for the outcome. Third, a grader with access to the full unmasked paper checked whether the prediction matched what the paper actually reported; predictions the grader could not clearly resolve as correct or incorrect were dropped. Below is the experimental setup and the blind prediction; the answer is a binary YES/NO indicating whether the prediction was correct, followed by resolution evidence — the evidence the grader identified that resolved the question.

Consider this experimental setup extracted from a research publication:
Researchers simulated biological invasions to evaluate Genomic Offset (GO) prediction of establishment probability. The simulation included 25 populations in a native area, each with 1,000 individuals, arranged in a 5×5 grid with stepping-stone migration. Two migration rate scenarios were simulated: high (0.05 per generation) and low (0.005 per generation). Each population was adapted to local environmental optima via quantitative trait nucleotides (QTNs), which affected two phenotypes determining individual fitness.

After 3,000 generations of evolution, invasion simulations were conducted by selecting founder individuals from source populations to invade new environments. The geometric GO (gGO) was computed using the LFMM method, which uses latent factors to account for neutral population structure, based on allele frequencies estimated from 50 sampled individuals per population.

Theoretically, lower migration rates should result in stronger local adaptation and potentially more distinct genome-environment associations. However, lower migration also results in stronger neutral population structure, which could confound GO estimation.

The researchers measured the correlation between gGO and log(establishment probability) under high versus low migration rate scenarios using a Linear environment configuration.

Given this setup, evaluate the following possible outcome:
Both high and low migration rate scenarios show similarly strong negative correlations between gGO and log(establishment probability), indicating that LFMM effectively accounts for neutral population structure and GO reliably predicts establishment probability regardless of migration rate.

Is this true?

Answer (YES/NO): YES